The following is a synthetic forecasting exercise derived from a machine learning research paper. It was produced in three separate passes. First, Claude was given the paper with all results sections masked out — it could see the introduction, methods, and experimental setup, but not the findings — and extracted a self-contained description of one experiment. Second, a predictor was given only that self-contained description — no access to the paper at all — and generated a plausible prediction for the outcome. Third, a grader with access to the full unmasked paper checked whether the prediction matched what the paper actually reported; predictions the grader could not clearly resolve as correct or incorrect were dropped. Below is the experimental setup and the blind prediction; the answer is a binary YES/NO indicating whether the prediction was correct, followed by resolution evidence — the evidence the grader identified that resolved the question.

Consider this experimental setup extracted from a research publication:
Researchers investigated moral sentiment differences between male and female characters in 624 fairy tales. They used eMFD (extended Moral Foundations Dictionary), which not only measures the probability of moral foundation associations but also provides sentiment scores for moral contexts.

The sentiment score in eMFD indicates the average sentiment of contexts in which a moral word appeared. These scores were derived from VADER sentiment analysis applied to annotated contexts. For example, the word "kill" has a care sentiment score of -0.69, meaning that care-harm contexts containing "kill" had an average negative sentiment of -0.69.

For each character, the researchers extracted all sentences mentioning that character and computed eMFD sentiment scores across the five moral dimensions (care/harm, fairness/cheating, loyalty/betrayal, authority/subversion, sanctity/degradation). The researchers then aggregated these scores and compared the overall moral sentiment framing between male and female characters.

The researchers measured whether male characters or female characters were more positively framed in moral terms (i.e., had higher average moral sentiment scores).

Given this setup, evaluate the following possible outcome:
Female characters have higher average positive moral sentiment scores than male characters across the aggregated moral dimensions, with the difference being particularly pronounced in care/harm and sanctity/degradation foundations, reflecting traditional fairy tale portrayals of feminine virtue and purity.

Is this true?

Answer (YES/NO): NO